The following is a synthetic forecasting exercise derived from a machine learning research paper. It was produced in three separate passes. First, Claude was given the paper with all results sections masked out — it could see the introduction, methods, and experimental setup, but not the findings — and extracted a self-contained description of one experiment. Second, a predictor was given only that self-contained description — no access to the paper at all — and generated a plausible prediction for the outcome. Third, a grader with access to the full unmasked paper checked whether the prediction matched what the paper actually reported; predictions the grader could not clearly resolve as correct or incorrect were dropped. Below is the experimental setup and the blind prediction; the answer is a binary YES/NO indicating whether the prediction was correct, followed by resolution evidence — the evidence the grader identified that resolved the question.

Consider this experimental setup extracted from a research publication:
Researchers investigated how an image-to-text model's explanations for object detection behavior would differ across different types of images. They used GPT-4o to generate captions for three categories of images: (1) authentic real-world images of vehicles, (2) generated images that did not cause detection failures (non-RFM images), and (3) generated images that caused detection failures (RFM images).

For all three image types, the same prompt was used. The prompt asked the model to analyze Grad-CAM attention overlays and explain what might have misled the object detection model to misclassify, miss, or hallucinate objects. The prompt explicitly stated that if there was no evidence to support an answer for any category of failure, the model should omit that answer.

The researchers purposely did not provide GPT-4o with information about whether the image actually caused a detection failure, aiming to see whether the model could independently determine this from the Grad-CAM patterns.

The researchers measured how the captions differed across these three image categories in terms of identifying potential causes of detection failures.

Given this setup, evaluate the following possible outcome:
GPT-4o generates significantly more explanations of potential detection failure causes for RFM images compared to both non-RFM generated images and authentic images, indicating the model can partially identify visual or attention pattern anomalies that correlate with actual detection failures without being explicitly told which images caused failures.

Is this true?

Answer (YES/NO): NO